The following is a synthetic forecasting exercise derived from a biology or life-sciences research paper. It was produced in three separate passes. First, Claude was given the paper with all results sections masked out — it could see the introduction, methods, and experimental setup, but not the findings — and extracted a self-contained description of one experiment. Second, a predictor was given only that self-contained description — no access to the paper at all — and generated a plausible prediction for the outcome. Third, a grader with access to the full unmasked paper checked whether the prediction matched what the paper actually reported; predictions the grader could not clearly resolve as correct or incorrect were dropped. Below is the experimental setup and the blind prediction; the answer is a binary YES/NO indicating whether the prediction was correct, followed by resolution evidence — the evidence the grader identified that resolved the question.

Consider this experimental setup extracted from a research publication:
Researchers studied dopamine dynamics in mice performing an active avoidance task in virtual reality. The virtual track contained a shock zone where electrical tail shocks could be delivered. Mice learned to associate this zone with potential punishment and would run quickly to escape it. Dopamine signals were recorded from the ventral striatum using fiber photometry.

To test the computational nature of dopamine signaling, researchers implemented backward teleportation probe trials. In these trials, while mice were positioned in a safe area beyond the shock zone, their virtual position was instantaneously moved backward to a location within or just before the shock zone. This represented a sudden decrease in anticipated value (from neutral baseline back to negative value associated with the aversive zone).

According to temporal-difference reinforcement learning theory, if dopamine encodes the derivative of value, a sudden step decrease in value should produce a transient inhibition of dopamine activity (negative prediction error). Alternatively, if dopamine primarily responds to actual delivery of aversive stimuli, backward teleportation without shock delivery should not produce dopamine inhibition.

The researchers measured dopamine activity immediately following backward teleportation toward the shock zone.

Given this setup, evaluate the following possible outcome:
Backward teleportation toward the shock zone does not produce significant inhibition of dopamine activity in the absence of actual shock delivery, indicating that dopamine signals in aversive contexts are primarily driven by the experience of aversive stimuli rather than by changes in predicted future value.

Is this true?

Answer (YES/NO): NO